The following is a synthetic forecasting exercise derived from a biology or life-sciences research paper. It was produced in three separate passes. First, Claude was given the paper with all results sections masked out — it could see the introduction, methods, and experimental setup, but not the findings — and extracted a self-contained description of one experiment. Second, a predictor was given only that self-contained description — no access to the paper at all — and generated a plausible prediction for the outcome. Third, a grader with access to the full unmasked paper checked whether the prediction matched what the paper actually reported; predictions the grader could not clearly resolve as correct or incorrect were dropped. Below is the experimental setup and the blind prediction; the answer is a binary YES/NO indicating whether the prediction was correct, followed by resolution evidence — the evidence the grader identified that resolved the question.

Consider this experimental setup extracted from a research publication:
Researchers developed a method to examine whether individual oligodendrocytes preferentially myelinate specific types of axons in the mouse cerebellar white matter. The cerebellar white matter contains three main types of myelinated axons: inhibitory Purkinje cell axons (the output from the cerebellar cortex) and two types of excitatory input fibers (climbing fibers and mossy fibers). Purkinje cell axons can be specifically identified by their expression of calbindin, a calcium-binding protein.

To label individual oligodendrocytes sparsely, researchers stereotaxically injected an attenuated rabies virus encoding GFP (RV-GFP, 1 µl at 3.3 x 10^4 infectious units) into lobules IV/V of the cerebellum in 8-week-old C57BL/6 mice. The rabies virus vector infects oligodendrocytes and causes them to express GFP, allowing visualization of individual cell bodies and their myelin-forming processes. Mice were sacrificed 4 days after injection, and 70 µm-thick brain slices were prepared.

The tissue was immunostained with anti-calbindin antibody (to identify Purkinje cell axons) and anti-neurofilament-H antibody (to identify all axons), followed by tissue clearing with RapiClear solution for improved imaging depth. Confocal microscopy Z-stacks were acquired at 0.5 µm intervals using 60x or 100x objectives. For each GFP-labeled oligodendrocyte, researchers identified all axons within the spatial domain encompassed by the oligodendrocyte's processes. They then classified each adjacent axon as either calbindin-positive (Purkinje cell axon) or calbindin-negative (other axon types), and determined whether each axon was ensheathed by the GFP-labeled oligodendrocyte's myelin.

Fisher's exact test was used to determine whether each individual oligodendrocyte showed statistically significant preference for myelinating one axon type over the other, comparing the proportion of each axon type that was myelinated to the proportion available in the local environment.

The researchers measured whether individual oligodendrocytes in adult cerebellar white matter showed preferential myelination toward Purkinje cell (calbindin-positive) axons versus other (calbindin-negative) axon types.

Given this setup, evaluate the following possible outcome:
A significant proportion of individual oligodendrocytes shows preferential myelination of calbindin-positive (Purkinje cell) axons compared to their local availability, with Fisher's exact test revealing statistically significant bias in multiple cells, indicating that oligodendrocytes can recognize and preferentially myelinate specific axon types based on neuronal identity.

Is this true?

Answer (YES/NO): YES